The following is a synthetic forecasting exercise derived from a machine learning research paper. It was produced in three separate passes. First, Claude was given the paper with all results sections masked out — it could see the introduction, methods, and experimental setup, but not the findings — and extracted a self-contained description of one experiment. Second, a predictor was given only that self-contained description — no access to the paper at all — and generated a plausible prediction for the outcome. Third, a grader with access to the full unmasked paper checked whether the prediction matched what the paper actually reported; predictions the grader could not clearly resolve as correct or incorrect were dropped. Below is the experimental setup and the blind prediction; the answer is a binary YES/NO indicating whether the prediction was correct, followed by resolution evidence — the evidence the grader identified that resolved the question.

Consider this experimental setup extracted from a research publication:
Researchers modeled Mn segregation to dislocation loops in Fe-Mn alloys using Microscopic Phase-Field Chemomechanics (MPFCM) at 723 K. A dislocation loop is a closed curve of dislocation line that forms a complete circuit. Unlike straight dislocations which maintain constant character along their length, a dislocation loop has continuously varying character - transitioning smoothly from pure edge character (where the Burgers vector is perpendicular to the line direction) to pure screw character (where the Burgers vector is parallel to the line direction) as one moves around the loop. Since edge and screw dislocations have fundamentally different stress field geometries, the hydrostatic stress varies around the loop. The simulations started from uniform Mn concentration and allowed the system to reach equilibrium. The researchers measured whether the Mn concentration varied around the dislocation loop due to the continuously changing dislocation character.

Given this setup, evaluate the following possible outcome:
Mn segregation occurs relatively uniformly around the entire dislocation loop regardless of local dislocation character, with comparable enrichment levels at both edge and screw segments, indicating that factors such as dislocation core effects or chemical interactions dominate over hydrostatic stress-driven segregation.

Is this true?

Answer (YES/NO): NO